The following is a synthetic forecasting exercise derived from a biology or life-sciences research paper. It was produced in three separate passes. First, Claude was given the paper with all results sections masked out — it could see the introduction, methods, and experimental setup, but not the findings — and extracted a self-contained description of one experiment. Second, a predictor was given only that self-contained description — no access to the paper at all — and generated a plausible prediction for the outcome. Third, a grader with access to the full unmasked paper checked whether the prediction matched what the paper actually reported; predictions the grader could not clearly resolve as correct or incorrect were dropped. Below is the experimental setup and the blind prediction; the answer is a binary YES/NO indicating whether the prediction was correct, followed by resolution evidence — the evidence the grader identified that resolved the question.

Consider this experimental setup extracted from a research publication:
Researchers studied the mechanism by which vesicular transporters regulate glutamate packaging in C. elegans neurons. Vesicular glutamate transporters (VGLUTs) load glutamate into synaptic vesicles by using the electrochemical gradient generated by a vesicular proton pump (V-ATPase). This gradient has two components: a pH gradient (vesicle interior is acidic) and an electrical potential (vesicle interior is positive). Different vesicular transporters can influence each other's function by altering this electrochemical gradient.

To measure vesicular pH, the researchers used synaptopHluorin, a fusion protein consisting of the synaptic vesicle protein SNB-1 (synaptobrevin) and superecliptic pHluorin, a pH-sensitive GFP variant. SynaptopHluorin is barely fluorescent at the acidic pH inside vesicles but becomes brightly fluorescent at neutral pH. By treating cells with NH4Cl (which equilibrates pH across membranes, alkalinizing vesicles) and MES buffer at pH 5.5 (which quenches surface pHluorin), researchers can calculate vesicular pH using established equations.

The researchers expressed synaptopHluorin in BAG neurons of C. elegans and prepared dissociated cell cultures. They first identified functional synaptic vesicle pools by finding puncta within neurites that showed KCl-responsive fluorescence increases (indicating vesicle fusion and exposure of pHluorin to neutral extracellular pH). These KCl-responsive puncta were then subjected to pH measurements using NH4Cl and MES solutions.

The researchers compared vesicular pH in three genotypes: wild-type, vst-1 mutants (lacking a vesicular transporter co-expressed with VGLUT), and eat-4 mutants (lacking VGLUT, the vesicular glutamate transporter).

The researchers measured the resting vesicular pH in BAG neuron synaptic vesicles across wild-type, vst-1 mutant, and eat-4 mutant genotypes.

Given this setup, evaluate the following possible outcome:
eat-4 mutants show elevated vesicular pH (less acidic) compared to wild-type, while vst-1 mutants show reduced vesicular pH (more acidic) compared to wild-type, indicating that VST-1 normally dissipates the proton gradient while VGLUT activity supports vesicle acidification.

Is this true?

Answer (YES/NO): NO